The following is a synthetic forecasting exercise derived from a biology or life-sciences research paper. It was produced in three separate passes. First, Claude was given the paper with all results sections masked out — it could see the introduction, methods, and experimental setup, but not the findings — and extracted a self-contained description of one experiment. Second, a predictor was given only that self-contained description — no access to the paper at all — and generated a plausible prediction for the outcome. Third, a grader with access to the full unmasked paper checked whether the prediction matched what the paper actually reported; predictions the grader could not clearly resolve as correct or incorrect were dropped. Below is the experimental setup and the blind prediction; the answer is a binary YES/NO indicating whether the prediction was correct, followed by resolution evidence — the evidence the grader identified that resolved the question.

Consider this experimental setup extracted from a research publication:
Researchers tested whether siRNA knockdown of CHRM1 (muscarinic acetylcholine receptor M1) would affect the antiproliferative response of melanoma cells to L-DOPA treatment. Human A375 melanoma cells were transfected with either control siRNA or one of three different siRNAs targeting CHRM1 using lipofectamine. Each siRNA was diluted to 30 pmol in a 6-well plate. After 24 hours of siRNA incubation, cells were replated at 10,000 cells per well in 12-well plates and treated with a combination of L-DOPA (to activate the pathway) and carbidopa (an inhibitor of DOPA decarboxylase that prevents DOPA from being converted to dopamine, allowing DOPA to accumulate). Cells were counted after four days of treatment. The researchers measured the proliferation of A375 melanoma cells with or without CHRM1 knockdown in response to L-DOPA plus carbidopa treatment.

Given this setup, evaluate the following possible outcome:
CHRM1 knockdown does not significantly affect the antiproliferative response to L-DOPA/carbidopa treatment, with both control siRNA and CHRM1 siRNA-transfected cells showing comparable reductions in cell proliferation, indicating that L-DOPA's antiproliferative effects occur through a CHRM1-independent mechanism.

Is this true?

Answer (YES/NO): NO